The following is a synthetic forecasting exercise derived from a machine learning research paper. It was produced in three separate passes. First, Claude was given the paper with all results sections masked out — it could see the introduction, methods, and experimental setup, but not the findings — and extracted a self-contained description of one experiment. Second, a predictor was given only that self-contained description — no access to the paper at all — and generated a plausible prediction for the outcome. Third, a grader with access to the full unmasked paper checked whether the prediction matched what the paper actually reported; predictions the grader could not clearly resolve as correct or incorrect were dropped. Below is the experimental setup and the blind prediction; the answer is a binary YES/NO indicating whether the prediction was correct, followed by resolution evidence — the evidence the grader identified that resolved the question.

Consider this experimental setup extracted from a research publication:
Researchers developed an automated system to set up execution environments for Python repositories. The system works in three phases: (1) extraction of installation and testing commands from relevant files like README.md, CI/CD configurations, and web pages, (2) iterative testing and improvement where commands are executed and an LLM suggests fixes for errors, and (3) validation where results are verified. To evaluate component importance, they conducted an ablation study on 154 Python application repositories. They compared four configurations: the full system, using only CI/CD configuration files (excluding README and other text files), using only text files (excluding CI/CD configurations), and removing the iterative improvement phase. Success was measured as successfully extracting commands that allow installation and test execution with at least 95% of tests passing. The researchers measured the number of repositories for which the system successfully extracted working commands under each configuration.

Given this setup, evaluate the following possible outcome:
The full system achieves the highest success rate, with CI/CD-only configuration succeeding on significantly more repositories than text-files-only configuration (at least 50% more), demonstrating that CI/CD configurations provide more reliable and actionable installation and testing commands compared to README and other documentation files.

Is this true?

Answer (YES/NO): YES